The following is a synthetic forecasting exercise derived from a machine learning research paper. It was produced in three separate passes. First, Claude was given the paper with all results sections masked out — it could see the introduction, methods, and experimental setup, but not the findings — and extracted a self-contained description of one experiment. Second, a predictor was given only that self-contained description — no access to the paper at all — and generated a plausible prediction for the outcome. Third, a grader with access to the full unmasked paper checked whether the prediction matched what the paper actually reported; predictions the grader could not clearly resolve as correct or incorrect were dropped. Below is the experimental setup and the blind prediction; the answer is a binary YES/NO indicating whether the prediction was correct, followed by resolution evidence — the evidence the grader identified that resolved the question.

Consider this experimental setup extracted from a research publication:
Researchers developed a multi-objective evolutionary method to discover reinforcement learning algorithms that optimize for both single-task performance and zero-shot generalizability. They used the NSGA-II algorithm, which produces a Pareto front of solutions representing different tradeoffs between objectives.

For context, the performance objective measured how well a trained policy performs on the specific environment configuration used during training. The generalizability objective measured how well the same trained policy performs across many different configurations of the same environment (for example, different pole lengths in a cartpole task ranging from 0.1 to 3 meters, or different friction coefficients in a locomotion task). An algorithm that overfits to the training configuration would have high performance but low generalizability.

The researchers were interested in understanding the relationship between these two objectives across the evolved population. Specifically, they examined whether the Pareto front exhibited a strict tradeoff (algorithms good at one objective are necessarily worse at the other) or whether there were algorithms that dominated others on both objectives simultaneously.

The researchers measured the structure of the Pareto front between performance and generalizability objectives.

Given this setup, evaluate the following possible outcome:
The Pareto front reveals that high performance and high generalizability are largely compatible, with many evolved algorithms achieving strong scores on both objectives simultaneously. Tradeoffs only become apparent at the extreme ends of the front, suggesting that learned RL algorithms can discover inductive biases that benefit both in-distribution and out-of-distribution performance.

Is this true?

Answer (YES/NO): NO